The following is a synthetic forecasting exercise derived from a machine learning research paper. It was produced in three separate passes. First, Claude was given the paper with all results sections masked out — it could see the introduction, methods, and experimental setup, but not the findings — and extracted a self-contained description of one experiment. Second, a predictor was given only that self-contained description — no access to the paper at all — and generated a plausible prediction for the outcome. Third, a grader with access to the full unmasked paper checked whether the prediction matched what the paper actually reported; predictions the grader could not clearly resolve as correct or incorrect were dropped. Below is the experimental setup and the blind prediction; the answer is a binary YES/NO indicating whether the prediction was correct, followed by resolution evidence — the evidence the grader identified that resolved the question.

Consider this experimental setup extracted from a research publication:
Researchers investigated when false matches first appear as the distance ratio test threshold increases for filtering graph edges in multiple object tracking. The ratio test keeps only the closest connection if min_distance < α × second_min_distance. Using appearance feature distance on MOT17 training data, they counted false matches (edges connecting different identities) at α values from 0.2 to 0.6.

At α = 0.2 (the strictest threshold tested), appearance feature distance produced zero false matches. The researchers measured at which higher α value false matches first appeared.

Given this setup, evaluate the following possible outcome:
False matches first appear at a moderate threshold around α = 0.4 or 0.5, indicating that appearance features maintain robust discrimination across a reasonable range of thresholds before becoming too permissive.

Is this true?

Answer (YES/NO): NO